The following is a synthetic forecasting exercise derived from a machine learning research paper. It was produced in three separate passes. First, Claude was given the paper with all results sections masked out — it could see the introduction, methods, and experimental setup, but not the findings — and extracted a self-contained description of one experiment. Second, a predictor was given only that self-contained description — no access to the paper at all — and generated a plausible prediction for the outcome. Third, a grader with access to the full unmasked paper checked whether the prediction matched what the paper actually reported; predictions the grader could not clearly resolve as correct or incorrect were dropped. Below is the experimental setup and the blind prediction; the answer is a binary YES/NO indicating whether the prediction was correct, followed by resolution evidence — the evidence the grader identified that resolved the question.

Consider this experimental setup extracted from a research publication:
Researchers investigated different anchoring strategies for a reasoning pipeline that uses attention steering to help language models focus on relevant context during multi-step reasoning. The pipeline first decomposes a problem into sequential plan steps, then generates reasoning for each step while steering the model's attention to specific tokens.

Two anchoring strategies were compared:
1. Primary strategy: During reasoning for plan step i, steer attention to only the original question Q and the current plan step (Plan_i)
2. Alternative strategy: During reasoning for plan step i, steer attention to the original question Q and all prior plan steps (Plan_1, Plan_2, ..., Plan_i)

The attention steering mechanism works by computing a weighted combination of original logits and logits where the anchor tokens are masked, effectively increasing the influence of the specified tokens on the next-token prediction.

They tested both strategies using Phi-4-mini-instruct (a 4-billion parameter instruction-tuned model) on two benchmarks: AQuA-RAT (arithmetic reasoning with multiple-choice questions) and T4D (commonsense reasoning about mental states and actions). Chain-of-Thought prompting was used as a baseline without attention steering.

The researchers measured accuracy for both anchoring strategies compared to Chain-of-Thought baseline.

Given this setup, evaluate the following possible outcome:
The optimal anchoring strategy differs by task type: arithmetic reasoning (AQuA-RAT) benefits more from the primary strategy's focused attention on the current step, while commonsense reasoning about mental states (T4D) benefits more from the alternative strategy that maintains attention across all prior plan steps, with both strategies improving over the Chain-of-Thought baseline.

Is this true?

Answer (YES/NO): NO